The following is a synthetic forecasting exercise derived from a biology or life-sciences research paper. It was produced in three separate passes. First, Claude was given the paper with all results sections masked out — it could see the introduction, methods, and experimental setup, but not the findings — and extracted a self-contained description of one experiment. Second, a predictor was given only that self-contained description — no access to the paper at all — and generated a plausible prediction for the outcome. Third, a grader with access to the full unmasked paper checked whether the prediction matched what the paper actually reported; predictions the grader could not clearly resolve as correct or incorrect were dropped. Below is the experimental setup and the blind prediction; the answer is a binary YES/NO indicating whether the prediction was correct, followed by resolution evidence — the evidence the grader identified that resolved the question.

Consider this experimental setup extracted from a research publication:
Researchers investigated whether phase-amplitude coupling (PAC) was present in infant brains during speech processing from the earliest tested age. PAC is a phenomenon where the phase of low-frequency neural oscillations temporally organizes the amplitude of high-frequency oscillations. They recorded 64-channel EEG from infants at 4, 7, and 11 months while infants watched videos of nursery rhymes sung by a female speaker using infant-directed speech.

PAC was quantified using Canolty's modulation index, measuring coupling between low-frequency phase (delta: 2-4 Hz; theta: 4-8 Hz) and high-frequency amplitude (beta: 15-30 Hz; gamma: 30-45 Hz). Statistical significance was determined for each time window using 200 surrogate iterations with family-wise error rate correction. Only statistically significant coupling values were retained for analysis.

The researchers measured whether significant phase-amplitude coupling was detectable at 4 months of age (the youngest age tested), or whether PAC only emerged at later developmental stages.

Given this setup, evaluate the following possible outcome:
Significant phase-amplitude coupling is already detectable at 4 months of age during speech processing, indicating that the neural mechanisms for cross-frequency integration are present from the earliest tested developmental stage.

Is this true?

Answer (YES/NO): YES